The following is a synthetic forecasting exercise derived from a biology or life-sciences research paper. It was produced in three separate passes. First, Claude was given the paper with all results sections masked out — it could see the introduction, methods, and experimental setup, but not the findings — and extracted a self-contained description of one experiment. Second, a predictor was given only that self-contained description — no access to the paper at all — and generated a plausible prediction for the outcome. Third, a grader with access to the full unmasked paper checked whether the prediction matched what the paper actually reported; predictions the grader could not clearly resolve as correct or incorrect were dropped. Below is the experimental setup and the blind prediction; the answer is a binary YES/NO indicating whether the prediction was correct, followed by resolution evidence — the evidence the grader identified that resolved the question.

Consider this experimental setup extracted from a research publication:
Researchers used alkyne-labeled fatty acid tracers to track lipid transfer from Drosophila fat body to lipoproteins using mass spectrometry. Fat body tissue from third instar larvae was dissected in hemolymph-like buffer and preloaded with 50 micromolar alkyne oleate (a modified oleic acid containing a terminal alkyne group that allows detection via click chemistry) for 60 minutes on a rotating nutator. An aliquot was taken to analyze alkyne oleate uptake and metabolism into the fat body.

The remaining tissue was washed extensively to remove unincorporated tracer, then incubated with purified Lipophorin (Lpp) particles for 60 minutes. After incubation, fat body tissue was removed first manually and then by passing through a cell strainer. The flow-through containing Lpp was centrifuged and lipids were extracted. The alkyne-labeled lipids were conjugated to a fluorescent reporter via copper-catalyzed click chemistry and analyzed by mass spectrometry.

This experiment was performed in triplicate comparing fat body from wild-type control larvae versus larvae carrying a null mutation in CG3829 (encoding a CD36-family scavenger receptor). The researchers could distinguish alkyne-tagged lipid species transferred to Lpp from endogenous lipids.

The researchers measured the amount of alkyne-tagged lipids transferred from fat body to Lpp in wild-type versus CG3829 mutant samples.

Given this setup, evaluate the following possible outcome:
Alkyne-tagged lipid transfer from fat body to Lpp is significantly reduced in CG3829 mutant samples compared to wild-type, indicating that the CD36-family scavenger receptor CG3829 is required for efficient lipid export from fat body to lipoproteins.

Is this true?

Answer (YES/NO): YES